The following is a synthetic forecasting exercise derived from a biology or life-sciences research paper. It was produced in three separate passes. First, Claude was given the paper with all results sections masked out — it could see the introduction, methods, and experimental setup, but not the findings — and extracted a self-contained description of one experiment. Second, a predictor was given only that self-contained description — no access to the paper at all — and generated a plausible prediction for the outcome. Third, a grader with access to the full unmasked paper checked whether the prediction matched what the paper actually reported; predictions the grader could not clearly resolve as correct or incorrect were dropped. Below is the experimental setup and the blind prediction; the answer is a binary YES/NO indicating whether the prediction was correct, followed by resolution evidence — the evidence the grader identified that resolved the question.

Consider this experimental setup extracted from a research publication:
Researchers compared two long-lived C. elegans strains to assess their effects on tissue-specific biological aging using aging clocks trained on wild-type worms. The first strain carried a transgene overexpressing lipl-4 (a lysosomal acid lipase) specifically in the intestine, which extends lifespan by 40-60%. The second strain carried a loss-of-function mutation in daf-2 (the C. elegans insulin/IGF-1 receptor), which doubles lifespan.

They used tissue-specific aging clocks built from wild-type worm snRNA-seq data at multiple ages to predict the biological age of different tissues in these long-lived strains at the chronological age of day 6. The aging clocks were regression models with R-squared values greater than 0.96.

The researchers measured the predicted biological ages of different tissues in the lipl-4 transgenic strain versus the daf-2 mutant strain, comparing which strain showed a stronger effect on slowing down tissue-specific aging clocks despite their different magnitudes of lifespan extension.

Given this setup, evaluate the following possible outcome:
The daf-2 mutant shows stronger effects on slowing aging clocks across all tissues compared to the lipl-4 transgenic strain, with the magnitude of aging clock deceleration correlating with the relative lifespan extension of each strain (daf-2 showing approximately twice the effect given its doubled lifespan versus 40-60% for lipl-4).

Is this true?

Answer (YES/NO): NO